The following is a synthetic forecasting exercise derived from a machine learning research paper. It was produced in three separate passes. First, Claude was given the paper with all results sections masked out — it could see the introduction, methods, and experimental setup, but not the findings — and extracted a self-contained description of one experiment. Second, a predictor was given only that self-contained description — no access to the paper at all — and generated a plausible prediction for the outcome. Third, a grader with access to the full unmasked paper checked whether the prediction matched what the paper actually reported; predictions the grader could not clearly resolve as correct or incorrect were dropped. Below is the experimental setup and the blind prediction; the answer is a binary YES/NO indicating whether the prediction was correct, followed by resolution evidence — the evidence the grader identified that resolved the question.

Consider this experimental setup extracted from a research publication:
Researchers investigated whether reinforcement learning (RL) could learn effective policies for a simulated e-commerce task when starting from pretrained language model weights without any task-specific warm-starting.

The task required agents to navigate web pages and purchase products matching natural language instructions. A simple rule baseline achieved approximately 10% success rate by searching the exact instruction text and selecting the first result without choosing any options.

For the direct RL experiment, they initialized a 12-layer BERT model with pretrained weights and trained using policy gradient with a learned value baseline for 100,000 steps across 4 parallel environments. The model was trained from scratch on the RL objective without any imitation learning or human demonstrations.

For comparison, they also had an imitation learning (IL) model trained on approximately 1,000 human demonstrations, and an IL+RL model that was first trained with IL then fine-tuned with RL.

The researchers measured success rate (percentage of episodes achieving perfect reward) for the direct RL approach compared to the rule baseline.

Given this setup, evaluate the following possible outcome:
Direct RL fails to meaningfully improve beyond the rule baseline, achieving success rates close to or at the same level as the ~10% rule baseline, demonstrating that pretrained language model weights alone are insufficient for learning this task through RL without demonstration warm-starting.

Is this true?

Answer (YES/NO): YES